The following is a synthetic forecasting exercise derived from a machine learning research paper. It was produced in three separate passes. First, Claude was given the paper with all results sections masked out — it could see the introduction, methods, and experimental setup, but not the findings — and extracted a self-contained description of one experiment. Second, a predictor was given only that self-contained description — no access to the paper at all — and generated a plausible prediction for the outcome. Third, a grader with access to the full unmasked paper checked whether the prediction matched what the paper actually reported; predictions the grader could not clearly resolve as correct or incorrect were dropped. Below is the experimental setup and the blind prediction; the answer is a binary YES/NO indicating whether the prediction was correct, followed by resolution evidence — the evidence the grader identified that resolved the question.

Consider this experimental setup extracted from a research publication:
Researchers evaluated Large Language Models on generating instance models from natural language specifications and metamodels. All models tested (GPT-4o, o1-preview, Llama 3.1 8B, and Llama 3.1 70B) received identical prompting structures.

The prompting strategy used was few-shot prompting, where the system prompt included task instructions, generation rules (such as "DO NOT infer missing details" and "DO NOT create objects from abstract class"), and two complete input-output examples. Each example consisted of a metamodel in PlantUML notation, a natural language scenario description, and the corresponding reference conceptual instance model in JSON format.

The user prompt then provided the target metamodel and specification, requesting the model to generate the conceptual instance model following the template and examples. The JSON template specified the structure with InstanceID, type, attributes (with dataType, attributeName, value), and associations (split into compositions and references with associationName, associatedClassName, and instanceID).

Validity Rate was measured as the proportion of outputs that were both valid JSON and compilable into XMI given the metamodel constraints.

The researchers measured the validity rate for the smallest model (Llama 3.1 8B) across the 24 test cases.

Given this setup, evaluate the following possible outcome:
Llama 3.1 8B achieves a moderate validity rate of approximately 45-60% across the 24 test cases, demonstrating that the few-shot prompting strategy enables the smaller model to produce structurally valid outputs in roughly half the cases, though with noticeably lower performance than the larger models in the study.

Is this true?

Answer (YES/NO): NO